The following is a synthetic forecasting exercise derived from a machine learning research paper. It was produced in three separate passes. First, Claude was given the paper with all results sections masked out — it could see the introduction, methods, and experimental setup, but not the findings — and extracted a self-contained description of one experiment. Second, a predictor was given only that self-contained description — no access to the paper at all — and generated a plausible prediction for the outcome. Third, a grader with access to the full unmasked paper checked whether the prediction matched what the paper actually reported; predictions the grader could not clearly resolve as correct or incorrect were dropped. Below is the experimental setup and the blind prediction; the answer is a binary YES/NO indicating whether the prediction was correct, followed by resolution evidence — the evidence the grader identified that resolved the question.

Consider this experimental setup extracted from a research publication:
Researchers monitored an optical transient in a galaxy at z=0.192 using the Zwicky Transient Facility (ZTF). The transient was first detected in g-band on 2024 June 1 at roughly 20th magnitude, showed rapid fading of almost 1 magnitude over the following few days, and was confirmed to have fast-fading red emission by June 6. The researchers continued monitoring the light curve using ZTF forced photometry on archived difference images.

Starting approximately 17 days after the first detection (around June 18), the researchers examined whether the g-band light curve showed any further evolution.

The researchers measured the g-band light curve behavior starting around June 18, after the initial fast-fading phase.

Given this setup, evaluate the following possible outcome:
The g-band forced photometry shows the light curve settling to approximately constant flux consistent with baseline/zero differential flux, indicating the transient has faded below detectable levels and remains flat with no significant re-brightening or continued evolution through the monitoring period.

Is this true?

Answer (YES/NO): NO